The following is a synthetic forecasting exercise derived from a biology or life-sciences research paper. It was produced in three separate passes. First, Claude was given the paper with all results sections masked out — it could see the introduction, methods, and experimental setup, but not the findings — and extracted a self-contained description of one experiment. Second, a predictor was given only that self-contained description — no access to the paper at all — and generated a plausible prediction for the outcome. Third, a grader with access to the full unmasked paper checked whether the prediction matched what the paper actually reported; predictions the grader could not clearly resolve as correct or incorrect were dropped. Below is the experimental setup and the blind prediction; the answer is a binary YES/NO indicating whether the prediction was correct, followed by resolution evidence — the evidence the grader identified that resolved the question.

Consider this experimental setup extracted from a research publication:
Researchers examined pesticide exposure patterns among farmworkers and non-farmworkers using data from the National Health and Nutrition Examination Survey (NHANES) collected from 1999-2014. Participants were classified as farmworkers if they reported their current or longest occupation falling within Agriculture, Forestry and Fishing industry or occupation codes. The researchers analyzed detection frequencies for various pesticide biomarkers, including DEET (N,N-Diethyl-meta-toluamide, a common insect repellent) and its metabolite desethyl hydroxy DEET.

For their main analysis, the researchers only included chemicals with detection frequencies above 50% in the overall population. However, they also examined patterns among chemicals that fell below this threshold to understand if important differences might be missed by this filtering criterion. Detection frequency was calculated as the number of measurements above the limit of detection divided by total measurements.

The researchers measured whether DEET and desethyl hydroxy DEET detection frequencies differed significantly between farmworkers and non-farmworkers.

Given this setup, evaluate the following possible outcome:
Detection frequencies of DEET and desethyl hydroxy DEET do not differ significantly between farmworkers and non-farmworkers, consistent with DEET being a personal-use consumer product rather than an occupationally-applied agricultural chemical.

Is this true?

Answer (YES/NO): NO